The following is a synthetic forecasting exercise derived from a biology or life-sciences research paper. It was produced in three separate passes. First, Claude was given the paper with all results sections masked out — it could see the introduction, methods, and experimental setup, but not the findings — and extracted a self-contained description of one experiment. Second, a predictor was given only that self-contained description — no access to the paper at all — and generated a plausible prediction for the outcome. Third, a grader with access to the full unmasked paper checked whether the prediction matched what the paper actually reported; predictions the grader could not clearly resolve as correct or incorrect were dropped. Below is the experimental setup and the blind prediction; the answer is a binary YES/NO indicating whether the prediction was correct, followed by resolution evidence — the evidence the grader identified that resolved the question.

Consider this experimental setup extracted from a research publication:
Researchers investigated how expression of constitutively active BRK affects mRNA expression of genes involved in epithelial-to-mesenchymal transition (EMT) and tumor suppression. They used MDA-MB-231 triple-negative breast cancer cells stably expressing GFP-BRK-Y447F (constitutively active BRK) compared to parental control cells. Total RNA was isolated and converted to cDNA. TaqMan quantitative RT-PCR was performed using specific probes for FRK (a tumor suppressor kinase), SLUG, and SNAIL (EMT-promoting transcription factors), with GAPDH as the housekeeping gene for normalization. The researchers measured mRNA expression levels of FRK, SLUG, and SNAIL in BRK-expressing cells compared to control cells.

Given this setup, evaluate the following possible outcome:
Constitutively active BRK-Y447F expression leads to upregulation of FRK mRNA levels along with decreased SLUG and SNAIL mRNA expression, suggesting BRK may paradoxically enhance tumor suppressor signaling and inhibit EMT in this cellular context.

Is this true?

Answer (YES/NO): NO